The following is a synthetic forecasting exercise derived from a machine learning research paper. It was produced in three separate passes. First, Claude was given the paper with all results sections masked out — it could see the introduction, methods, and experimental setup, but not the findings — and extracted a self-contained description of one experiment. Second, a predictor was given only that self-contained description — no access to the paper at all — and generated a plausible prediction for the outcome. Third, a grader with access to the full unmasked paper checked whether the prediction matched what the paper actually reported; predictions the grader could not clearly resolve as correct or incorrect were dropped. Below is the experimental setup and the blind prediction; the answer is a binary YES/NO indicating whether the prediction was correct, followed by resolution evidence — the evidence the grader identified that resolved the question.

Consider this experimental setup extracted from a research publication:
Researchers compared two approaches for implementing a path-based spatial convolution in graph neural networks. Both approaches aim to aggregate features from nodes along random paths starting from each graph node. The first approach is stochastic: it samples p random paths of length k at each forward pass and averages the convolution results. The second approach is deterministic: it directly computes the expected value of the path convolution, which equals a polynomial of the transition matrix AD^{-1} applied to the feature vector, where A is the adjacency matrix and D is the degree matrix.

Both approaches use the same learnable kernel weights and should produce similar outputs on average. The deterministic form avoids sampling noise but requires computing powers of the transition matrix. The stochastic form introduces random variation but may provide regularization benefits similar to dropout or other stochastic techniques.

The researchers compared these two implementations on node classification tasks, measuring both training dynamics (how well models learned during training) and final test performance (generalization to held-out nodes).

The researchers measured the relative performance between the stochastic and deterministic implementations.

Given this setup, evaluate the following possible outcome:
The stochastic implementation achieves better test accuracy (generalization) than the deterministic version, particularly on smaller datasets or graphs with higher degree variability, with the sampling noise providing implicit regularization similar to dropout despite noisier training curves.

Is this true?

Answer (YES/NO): NO